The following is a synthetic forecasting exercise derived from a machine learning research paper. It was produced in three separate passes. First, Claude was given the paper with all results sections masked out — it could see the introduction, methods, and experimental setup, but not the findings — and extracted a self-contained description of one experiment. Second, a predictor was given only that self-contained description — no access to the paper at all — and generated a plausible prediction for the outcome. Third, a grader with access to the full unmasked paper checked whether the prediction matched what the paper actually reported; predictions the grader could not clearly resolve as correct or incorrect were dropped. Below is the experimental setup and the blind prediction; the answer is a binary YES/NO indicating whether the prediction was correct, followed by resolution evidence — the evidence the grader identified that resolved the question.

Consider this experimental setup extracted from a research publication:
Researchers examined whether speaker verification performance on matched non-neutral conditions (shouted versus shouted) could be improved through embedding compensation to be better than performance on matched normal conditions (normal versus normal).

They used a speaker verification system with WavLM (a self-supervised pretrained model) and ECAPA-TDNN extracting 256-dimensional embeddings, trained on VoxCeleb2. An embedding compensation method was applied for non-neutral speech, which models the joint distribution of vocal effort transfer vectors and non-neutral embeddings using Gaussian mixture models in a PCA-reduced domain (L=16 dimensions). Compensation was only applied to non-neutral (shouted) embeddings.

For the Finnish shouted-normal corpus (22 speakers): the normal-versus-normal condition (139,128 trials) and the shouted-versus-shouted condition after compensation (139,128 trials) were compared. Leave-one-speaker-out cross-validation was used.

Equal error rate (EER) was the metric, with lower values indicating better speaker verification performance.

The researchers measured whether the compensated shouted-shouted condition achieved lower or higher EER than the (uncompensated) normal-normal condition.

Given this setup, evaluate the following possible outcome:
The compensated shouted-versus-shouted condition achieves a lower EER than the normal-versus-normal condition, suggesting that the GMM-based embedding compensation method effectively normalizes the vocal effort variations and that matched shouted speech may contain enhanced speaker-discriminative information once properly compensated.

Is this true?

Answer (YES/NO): YES